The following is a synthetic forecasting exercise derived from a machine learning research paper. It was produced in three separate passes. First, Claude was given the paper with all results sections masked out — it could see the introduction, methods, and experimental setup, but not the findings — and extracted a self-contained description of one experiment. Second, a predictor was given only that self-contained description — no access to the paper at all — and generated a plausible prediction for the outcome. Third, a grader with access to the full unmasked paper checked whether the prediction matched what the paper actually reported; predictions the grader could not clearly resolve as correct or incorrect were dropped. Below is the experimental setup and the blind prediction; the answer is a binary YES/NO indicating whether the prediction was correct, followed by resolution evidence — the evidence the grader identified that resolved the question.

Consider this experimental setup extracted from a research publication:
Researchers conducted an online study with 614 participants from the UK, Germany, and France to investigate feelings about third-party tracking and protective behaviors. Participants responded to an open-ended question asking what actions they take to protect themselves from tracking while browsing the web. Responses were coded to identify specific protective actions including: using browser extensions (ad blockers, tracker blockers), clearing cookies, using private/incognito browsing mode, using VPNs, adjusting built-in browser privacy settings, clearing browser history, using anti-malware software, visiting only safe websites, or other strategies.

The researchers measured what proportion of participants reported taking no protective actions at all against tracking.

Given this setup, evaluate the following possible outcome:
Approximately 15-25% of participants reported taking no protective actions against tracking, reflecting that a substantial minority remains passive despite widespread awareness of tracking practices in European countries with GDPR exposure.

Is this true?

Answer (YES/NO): NO